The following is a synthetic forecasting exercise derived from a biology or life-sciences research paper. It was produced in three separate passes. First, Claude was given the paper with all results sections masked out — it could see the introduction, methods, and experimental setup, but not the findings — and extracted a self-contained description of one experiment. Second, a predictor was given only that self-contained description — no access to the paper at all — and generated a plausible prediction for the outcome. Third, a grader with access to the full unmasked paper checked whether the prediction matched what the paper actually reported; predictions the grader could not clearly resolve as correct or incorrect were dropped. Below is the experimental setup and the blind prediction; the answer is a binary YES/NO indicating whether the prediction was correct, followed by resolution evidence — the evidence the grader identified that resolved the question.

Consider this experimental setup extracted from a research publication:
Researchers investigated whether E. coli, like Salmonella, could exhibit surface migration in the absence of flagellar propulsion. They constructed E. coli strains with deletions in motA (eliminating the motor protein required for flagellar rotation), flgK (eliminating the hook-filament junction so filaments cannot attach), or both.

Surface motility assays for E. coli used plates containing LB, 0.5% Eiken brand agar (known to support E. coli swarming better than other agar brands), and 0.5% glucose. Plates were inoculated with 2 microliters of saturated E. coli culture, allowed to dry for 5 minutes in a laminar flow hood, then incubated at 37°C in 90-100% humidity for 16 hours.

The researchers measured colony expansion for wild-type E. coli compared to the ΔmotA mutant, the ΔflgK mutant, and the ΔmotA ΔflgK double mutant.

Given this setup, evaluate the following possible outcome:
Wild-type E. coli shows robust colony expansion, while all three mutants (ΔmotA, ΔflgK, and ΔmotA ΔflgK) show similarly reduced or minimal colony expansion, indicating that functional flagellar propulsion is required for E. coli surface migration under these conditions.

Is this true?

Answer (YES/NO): NO